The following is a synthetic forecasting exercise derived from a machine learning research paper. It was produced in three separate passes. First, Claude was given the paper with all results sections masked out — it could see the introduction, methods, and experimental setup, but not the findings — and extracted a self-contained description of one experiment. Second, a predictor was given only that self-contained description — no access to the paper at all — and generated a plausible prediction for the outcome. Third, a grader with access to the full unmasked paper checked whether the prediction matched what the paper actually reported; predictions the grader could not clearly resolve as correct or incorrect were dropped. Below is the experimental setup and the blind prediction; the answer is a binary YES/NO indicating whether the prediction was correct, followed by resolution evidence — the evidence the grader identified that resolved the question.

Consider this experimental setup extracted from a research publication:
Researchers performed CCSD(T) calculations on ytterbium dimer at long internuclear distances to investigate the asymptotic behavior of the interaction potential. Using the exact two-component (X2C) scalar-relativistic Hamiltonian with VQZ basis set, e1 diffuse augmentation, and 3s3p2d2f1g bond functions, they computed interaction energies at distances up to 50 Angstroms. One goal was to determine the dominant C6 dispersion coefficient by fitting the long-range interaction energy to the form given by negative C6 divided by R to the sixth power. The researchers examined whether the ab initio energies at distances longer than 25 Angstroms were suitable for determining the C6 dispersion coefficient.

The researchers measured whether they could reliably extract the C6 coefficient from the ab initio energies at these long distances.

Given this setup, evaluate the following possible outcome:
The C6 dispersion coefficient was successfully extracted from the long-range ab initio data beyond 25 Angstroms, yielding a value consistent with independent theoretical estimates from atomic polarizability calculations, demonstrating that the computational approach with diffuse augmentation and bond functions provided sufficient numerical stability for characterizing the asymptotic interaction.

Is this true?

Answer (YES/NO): NO